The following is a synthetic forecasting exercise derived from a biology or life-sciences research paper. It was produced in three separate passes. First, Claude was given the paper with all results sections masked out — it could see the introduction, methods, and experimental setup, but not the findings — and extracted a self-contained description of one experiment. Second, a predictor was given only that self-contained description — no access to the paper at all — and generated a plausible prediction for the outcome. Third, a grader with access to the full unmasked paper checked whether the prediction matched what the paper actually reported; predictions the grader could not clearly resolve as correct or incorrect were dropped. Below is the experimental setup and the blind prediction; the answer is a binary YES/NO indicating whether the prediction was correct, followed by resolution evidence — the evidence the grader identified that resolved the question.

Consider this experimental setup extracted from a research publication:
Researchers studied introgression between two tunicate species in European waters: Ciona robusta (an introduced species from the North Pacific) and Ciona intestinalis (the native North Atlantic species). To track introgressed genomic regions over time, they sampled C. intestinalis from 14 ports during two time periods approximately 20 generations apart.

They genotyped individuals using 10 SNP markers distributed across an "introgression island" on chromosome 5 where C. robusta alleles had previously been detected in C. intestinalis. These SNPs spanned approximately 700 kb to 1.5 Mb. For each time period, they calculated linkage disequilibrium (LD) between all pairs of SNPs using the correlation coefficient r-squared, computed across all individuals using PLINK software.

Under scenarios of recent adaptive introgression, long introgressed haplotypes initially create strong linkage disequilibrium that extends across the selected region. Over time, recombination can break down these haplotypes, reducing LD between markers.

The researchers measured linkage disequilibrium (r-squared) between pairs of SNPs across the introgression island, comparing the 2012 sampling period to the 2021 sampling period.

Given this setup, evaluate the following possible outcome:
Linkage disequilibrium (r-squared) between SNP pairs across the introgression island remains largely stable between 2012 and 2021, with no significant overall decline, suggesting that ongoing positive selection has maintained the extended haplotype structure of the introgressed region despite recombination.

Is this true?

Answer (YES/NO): NO